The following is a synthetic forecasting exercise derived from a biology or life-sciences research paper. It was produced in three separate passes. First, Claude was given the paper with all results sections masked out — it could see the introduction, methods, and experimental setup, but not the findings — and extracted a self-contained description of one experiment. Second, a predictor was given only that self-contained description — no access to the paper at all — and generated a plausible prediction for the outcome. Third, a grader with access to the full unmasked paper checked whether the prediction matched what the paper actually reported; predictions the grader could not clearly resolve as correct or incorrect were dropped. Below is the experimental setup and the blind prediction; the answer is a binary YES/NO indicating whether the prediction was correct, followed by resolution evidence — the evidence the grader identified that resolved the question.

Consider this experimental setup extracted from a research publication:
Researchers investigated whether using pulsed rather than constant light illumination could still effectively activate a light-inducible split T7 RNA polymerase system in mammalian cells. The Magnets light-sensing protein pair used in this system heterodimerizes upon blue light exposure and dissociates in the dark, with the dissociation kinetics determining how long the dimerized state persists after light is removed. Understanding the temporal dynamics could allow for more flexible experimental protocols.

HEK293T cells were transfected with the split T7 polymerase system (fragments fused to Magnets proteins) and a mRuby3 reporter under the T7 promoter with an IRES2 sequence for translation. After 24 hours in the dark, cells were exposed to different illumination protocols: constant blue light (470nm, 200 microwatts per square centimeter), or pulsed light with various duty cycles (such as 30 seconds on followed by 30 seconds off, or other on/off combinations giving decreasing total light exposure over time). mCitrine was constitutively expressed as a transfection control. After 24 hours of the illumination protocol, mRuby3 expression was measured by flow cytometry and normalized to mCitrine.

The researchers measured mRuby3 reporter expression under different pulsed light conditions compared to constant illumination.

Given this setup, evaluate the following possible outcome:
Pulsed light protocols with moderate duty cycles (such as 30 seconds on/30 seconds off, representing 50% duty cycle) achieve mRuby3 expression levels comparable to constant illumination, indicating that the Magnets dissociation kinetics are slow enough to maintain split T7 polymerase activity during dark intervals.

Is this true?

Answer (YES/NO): NO